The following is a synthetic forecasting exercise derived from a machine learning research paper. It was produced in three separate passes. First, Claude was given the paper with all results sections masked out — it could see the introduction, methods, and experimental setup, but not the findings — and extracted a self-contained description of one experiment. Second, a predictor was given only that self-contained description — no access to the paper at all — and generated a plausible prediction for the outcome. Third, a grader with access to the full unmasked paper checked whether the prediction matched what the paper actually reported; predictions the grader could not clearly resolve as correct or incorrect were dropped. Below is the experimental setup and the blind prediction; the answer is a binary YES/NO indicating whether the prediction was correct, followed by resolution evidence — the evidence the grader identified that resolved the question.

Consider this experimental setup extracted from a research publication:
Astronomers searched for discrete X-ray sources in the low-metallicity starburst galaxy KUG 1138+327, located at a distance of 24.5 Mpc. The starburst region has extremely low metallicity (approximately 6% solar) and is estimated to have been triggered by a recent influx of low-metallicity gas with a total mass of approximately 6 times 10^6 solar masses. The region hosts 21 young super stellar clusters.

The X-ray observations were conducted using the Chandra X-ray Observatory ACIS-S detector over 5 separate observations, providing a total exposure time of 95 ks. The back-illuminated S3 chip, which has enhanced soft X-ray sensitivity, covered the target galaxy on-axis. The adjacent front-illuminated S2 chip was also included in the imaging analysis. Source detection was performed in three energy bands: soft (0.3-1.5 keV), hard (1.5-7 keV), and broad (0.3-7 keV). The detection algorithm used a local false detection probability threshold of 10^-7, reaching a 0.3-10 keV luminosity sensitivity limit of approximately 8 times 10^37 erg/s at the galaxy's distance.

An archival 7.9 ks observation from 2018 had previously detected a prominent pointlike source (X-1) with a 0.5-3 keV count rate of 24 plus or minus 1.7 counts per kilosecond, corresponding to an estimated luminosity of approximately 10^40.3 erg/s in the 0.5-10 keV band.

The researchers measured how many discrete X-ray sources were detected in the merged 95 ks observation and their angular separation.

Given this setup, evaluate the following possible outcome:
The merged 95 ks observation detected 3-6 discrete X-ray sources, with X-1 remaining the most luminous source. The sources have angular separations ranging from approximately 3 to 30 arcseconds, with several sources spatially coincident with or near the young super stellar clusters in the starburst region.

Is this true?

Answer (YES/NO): NO